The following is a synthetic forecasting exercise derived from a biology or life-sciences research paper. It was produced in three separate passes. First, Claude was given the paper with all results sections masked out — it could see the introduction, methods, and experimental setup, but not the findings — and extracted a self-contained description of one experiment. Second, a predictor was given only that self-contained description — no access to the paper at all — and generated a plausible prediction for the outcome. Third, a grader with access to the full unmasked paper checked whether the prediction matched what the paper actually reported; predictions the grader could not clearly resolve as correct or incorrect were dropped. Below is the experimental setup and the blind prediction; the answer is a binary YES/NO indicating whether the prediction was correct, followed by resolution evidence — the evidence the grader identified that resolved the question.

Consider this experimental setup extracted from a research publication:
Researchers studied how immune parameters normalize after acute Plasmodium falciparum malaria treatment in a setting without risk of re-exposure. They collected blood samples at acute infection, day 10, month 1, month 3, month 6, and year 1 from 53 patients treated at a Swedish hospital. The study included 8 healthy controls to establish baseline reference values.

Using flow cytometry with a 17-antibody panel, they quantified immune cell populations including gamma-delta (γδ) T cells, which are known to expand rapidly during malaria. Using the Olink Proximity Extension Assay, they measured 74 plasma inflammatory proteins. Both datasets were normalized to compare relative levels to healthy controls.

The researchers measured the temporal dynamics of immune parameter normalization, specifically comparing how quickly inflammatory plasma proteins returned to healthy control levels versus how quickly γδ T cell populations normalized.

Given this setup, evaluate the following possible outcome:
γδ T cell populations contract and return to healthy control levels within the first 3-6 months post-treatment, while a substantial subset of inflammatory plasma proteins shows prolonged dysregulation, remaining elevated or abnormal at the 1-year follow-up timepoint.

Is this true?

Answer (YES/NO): NO